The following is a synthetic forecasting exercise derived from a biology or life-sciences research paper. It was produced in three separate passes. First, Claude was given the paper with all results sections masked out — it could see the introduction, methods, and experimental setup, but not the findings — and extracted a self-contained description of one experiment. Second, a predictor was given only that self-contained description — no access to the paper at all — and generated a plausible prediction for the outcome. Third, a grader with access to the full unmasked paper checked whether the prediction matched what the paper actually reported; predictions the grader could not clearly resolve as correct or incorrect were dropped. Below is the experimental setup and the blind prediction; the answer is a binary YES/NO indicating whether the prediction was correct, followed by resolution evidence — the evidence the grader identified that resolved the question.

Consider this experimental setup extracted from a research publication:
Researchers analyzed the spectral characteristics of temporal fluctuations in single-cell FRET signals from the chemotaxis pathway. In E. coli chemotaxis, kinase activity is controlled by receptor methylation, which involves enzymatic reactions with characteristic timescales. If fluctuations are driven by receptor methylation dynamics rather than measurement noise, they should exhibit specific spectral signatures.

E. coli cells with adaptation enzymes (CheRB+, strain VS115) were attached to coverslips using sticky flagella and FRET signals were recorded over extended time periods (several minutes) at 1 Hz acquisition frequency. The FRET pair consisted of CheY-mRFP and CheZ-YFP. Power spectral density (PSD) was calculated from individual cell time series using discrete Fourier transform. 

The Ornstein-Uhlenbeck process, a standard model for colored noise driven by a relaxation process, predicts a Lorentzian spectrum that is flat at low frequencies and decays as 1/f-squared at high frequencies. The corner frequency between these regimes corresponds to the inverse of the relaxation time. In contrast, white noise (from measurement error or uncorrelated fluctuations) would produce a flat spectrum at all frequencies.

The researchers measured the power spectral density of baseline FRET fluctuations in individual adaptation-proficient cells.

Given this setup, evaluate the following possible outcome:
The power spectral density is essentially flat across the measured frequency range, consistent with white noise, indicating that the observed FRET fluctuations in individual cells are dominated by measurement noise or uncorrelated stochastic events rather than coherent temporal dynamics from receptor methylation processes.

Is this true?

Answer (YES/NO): NO